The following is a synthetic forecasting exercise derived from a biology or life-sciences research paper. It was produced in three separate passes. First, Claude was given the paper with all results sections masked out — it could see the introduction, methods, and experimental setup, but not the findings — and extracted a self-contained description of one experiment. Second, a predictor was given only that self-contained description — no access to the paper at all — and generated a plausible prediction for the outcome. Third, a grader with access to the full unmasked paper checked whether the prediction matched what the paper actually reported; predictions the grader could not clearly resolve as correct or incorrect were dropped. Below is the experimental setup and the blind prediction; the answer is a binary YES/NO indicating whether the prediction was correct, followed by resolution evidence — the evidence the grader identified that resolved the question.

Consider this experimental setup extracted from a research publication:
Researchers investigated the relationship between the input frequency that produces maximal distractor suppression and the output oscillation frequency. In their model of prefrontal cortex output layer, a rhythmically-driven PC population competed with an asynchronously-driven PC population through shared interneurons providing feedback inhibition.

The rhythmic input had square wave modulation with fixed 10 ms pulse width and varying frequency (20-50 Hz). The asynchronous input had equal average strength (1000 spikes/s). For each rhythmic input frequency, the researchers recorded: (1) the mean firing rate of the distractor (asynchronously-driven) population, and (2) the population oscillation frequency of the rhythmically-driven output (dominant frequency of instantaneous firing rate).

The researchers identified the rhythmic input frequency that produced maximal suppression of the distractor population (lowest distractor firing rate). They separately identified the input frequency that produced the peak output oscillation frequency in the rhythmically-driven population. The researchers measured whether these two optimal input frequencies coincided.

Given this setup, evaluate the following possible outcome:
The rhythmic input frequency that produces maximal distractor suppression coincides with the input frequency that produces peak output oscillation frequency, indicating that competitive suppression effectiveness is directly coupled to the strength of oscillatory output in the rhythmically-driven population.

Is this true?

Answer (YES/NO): YES